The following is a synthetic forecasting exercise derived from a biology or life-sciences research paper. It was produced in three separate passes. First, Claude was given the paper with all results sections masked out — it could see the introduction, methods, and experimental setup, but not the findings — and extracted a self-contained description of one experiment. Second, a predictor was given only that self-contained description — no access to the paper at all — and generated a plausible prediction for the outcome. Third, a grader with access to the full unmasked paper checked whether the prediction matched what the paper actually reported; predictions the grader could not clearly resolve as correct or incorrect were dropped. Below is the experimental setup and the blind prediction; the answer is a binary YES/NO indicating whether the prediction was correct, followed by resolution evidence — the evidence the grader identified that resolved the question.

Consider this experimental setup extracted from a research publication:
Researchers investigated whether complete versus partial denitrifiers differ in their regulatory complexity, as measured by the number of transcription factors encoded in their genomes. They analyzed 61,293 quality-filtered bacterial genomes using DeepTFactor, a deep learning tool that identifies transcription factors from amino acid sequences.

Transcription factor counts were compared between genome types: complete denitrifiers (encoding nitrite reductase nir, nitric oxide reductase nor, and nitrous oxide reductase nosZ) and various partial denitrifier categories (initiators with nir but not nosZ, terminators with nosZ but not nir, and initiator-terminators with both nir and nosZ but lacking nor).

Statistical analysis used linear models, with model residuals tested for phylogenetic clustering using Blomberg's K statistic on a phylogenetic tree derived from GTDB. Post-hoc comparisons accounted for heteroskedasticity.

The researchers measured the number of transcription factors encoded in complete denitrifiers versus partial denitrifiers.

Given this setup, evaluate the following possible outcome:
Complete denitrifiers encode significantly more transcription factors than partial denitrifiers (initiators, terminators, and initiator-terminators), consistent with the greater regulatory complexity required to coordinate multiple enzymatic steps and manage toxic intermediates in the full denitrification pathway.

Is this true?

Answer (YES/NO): YES